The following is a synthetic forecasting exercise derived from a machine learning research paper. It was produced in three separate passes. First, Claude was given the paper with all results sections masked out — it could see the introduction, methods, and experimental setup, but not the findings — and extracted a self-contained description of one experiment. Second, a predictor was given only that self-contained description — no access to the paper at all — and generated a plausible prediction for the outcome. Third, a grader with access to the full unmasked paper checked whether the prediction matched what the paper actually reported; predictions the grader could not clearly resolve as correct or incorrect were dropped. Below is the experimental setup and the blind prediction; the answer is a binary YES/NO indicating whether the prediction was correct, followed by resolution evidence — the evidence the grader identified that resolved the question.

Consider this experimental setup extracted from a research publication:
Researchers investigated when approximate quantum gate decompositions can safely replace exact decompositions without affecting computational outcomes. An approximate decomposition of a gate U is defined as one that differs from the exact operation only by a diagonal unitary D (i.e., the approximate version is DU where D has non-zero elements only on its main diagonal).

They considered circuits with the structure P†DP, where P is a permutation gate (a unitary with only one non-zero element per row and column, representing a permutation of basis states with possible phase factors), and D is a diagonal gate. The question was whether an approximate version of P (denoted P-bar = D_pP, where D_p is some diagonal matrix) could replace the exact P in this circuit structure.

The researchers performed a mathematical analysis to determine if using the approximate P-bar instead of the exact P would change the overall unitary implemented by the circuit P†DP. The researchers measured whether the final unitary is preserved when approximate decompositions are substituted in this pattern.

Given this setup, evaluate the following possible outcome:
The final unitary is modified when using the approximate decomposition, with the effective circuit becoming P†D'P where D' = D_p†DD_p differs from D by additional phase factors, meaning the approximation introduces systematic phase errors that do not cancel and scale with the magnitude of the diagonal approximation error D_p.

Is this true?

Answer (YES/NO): NO